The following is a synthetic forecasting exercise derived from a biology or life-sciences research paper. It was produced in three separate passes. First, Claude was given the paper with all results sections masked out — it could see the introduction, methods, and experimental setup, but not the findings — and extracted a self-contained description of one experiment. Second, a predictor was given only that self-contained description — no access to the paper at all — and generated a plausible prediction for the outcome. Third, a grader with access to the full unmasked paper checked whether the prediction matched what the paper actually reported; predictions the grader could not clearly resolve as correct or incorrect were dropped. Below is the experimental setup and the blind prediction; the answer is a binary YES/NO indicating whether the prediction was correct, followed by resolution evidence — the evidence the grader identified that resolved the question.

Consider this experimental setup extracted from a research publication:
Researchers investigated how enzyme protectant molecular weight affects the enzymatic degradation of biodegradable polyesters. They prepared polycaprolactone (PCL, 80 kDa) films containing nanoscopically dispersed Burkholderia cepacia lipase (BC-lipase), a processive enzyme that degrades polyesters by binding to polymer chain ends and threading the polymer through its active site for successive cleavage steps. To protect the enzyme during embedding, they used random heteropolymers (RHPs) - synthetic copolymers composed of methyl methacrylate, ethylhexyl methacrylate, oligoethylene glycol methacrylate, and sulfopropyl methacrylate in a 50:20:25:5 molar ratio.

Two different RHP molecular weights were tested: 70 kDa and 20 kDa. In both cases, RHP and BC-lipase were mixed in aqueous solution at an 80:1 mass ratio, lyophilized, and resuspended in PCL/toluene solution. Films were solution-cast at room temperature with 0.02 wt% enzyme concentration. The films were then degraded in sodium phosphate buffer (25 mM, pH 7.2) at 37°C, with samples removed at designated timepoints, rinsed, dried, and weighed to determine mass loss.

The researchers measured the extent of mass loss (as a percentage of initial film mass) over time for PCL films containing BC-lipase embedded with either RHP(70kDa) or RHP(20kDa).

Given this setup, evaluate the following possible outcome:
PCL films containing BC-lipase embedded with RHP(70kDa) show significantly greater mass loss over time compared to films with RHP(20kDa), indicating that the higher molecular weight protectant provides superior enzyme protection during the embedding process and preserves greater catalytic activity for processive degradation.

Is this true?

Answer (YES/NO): NO